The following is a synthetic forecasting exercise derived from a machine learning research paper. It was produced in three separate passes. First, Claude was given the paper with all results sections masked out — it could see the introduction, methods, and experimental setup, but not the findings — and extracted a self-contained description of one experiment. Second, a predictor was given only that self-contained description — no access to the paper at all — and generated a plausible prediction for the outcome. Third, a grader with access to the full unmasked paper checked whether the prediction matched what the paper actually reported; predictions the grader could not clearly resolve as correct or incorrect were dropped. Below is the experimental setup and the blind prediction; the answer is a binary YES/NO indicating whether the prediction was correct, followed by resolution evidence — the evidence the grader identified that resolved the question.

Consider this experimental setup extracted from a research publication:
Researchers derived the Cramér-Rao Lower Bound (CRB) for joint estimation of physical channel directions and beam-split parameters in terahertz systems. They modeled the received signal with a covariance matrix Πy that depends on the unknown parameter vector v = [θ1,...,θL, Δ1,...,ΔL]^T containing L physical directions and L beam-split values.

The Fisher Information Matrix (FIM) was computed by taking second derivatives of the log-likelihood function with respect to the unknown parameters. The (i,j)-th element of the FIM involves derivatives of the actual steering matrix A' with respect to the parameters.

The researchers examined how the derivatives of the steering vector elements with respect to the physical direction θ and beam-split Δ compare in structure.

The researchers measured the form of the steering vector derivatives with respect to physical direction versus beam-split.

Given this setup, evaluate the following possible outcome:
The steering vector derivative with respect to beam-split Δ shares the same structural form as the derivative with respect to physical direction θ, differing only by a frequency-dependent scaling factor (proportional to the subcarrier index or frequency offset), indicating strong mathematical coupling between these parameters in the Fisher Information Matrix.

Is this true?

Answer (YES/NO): NO